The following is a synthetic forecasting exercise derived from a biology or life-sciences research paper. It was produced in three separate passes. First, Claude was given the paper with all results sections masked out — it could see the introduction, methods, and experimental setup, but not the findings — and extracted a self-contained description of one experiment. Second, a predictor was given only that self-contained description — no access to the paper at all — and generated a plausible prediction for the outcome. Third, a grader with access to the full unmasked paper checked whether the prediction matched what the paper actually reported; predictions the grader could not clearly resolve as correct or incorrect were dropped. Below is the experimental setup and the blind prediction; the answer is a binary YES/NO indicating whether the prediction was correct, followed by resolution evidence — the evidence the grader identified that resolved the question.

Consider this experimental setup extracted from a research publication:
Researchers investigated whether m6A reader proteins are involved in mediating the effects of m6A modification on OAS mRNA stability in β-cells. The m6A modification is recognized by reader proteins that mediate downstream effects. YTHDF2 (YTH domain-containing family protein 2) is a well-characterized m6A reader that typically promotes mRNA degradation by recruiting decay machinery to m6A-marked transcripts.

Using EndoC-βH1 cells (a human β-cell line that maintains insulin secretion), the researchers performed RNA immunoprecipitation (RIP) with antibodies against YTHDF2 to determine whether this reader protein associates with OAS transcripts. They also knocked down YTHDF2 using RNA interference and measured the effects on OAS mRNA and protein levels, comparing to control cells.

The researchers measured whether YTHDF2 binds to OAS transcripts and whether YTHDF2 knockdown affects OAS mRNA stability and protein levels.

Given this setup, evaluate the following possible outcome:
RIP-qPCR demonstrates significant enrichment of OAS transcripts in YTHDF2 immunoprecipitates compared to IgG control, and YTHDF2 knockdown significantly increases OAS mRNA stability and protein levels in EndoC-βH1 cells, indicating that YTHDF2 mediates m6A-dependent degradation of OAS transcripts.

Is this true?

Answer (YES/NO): NO